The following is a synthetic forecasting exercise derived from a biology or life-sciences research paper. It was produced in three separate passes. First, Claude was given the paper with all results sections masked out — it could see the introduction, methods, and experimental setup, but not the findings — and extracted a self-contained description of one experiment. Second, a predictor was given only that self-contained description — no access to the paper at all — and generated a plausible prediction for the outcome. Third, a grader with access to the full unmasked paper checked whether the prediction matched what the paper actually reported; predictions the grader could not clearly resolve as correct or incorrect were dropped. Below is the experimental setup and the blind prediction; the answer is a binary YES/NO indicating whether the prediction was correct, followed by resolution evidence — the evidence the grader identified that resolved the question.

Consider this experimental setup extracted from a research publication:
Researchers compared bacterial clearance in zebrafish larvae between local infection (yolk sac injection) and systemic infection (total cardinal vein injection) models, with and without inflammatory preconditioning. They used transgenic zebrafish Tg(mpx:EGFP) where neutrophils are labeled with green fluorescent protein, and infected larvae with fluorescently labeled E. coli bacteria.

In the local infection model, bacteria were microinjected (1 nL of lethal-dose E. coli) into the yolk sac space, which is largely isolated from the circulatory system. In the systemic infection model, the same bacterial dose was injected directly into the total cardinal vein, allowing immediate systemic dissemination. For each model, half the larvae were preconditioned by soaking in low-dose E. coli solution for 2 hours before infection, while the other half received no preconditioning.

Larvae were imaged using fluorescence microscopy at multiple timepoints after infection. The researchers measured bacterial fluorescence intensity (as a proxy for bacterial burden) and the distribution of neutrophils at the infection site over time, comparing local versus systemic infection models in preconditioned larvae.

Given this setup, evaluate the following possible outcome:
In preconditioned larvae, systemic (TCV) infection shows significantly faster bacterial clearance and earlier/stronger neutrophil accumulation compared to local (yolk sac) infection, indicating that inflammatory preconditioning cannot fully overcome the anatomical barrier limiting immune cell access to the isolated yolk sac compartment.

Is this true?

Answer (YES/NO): NO